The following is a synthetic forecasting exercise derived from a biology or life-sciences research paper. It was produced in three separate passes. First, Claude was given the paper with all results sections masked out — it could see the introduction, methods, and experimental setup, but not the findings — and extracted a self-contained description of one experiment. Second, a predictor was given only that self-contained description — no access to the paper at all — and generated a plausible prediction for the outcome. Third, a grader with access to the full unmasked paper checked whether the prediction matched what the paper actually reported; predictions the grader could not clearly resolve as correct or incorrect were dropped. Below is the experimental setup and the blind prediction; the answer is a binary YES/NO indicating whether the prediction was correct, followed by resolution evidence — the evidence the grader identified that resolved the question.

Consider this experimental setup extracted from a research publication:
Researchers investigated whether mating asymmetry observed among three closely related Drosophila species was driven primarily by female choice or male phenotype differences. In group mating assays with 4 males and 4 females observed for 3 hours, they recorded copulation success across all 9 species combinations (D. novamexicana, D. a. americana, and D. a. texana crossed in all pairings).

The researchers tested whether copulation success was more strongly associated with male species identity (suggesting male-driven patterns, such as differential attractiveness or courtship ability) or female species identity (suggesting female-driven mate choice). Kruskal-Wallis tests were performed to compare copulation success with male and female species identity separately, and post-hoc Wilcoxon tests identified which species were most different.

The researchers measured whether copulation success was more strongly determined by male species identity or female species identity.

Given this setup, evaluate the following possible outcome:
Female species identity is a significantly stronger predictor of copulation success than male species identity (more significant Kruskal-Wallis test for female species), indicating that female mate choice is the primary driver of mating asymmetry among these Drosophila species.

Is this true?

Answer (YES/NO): YES